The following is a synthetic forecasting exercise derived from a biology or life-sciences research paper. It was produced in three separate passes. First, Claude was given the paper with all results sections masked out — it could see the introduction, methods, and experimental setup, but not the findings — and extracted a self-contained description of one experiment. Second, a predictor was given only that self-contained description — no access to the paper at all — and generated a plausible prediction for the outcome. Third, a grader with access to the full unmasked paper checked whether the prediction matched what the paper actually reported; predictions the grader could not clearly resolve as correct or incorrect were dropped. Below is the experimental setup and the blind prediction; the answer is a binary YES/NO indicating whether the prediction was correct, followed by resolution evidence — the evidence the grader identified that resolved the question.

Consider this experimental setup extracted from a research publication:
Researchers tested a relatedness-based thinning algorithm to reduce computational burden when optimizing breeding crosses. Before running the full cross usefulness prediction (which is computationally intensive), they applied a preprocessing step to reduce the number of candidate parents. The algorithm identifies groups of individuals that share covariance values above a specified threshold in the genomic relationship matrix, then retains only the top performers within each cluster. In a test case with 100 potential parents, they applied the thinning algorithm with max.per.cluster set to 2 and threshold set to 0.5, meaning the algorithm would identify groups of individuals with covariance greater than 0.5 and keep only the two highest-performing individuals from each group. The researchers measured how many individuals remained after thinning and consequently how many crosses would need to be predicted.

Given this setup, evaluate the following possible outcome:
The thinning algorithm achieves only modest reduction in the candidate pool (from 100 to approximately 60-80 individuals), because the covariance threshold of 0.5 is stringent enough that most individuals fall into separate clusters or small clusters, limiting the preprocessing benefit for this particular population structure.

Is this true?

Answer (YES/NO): NO